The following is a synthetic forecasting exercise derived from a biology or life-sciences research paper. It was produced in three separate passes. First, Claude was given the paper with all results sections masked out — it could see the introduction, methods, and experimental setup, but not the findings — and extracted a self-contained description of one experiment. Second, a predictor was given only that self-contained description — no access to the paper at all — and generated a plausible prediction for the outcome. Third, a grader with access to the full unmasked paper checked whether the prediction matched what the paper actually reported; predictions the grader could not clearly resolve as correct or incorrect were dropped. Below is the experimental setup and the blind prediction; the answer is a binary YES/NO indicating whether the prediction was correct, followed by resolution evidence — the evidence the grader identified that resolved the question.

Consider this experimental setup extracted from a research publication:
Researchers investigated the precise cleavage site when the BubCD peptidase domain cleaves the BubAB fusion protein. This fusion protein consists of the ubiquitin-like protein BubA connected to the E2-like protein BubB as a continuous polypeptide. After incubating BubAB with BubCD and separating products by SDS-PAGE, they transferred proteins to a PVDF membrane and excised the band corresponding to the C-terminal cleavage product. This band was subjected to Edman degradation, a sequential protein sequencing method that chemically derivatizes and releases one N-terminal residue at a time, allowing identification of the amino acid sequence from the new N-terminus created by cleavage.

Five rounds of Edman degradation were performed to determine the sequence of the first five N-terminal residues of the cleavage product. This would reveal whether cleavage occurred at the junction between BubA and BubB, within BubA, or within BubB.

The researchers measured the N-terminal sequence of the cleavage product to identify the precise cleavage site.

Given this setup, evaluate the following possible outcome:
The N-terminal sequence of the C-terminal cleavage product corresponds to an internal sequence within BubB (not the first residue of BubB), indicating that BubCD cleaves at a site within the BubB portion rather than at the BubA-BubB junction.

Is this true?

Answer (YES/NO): NO